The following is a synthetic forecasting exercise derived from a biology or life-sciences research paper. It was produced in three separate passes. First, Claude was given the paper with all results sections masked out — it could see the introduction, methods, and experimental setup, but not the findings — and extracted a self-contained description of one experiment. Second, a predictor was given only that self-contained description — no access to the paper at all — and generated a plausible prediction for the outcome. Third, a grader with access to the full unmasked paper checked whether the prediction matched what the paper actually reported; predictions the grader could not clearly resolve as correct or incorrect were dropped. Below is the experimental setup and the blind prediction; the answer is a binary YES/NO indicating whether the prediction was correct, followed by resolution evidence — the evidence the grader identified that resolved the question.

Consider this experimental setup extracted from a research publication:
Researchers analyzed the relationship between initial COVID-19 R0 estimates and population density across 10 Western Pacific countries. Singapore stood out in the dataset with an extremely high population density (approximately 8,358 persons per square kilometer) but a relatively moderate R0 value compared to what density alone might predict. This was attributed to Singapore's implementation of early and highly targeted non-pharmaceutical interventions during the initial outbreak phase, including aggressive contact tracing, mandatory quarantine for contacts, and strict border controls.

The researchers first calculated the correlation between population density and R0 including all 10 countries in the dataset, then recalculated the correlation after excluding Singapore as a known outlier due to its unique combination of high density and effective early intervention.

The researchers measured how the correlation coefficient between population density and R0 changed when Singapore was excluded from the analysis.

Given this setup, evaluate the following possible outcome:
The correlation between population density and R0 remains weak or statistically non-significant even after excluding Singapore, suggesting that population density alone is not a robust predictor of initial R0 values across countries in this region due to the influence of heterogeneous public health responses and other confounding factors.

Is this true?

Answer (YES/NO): YES